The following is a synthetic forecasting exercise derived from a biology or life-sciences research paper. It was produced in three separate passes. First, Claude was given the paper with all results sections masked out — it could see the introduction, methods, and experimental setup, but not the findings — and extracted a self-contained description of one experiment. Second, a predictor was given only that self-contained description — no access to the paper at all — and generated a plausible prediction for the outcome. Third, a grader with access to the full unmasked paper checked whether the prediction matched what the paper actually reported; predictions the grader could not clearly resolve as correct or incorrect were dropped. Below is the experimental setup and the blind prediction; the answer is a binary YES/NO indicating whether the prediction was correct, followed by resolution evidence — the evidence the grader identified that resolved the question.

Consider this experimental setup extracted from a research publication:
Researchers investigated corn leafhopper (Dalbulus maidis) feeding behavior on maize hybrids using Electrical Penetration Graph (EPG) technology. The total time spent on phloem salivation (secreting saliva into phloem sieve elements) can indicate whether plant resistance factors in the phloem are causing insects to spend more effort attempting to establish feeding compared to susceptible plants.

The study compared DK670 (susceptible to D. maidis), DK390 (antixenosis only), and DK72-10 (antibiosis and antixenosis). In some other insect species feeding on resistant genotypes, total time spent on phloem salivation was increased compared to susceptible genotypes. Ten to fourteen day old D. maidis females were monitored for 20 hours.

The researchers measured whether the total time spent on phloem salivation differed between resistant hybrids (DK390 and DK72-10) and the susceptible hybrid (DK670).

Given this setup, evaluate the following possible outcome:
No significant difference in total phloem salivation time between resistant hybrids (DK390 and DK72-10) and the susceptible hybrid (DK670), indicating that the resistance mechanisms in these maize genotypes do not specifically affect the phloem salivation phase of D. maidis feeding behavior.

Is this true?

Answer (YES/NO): YES